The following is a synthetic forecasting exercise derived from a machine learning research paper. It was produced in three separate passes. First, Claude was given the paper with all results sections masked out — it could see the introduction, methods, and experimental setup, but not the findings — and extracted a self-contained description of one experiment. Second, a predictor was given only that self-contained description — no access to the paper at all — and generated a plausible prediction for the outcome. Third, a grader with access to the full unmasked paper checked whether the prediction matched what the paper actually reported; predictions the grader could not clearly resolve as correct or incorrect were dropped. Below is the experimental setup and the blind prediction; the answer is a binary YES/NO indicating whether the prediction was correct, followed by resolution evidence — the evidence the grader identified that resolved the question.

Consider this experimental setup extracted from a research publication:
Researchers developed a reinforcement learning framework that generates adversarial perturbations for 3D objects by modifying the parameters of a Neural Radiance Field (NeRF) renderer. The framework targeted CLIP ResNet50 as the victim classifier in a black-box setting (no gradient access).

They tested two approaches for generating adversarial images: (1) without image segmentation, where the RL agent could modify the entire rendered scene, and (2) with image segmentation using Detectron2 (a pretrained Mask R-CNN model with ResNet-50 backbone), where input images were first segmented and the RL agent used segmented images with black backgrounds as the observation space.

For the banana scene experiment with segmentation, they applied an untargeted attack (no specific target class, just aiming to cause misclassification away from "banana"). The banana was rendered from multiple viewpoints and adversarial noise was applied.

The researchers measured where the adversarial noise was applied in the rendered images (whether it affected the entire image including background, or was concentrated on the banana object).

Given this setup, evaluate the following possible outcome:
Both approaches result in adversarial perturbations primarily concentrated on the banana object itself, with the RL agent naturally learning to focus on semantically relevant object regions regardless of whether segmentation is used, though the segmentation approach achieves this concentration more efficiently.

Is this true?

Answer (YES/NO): NO